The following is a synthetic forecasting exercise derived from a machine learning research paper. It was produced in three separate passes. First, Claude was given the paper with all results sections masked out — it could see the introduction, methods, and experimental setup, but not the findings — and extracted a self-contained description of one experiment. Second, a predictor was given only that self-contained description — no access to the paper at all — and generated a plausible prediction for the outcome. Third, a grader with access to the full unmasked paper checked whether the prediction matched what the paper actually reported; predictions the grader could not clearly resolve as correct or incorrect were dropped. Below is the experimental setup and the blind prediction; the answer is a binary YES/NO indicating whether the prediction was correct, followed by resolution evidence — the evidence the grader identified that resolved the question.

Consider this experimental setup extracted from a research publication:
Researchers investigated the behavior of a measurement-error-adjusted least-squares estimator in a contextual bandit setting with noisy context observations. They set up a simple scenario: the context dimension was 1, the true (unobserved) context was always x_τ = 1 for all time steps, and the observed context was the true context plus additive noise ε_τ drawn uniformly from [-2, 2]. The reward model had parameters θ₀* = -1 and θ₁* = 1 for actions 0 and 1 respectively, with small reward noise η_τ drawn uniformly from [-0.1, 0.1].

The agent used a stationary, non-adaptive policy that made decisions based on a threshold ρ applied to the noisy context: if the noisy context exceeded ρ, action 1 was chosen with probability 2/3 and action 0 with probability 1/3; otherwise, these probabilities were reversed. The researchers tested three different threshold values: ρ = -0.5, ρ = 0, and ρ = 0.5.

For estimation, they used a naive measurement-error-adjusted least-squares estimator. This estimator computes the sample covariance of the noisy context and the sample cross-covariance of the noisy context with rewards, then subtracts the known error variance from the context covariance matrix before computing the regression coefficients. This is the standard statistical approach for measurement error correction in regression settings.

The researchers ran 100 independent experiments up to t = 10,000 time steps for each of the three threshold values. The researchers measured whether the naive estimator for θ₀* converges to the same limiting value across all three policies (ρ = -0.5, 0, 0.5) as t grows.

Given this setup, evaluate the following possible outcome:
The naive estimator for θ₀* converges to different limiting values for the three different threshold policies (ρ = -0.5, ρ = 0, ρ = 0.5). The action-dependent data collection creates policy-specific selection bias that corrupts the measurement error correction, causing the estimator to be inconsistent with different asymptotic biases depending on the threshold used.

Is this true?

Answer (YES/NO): YES